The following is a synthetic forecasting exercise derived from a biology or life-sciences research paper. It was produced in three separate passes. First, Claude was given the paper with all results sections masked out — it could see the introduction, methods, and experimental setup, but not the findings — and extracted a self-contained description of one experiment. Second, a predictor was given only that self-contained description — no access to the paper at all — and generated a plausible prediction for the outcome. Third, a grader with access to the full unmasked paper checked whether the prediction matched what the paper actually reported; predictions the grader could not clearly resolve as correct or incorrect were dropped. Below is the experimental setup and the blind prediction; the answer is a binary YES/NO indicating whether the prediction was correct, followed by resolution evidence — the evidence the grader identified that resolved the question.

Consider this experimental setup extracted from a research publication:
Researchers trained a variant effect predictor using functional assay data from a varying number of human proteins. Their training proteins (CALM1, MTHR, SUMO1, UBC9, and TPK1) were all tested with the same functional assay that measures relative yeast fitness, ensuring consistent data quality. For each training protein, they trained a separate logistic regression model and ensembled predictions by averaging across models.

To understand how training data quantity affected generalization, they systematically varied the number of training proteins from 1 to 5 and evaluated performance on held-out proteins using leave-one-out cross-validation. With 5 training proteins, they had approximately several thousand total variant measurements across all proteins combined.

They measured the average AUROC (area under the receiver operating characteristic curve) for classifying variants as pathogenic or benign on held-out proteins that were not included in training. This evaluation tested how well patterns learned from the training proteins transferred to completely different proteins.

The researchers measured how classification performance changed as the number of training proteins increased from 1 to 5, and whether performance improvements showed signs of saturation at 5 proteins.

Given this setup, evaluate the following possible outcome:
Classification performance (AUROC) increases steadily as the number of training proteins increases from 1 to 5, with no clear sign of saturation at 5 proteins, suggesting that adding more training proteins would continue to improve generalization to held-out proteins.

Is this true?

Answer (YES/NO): NO